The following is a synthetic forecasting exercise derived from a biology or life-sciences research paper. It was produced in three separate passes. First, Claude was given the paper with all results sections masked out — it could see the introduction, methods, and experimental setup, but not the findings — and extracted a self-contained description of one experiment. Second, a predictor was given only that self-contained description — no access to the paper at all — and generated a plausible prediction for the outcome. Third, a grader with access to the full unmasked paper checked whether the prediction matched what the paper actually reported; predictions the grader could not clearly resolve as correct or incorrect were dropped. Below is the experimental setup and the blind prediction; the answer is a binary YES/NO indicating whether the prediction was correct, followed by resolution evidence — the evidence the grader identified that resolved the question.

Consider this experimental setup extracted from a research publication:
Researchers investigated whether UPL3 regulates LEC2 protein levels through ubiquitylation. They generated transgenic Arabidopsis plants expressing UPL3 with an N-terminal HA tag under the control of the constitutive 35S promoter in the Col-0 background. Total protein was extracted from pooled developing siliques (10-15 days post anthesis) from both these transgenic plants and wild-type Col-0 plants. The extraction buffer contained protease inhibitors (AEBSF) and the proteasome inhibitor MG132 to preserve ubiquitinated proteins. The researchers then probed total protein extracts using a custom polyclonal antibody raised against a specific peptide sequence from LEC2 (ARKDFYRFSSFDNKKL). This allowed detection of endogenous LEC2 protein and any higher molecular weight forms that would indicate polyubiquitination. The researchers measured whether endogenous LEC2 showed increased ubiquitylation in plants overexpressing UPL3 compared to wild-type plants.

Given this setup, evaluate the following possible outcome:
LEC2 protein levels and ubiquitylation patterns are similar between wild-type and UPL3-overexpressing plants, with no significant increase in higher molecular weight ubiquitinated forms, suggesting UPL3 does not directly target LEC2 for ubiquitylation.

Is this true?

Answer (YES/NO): NO